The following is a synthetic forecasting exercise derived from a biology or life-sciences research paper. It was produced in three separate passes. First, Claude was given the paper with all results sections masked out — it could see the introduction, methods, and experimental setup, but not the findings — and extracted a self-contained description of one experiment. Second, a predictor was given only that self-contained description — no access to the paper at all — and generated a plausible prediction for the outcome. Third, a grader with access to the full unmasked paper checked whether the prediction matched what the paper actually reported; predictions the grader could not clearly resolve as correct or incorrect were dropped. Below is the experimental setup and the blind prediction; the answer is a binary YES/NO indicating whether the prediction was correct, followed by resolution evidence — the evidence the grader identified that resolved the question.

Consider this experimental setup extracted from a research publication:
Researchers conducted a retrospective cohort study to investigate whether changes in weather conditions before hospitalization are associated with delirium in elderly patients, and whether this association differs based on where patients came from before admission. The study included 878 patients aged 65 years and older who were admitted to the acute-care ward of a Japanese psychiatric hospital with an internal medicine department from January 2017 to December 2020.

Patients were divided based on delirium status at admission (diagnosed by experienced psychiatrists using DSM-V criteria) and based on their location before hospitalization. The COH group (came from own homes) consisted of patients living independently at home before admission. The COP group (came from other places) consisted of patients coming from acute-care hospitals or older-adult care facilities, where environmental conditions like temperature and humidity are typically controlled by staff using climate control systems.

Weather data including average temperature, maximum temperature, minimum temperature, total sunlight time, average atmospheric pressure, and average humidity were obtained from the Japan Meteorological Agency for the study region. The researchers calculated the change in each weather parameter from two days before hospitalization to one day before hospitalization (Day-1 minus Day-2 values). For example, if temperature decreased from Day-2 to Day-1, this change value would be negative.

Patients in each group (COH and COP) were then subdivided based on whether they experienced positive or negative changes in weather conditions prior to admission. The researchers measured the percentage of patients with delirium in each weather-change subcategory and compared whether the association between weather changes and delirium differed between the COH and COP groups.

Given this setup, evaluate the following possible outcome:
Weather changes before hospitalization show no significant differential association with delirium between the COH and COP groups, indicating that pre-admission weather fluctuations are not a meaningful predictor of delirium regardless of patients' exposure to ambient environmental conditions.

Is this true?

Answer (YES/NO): NO